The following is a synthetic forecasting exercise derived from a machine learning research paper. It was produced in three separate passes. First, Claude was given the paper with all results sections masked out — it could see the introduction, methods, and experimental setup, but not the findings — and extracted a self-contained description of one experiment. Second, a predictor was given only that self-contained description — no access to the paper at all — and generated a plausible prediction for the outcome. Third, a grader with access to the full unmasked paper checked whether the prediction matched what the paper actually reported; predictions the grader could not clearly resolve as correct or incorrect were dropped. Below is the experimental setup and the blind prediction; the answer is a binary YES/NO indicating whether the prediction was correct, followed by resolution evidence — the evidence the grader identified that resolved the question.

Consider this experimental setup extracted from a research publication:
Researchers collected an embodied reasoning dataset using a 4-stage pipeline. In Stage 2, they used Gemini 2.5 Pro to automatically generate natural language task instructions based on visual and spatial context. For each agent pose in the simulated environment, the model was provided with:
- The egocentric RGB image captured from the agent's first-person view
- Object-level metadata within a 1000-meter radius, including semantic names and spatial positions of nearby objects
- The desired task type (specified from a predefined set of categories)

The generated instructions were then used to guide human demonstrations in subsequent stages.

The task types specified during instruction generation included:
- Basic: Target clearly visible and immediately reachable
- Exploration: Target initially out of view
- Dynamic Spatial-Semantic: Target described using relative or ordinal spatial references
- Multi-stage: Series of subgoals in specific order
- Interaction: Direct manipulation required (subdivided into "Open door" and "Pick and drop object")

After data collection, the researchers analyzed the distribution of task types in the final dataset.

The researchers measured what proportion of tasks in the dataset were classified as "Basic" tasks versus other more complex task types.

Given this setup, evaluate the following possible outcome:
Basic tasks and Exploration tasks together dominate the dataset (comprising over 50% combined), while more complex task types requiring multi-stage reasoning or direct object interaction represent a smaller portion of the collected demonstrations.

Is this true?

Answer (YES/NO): YES